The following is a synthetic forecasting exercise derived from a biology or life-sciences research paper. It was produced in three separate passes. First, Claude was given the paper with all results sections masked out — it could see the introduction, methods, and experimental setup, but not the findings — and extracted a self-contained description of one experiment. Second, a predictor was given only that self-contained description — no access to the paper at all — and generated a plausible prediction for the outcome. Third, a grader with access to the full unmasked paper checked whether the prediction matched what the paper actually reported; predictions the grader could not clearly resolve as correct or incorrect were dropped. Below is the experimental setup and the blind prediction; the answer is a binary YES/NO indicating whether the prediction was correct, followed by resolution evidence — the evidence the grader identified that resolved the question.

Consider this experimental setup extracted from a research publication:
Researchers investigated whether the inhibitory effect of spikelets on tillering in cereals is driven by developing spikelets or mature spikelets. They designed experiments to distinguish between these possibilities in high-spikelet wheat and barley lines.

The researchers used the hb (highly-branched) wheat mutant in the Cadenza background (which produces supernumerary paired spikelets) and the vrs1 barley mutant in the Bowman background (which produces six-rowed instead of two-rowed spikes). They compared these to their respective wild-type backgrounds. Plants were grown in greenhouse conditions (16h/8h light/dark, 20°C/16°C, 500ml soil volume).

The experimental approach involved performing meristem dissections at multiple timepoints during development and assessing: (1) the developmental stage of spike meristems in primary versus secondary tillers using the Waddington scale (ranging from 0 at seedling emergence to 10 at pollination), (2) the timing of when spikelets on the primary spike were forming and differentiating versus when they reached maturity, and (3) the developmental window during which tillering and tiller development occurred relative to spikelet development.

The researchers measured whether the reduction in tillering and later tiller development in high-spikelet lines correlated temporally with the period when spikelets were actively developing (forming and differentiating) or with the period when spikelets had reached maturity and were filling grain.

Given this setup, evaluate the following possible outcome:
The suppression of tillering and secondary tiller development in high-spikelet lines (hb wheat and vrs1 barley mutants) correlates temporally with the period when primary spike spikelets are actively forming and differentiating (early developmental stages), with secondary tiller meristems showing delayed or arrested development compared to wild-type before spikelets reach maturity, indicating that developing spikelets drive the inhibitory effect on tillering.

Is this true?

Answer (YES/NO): YES